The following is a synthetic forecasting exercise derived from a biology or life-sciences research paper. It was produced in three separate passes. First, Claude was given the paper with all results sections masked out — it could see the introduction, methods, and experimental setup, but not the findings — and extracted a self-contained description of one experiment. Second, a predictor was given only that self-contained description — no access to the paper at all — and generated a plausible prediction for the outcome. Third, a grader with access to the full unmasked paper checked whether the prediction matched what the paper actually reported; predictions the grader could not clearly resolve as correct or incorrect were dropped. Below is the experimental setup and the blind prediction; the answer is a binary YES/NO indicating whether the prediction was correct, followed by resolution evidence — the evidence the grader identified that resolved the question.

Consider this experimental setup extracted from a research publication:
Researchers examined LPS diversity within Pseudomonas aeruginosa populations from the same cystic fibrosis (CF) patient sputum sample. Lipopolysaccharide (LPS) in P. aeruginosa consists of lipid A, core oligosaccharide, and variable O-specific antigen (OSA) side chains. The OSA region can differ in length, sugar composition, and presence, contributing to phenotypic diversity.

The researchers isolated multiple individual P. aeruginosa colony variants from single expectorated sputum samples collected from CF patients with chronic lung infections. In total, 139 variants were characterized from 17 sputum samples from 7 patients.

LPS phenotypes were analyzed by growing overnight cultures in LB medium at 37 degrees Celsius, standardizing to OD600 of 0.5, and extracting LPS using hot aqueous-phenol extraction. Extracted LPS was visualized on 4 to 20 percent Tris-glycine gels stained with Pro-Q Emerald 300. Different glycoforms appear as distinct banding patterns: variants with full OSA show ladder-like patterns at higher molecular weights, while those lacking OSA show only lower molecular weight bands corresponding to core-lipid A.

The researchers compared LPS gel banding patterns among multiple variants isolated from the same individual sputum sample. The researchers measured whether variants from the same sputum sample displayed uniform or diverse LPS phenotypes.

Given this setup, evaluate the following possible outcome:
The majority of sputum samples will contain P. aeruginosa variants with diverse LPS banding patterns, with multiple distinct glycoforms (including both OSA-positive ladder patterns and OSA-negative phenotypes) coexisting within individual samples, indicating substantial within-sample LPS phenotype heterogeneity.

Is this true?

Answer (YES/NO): YES